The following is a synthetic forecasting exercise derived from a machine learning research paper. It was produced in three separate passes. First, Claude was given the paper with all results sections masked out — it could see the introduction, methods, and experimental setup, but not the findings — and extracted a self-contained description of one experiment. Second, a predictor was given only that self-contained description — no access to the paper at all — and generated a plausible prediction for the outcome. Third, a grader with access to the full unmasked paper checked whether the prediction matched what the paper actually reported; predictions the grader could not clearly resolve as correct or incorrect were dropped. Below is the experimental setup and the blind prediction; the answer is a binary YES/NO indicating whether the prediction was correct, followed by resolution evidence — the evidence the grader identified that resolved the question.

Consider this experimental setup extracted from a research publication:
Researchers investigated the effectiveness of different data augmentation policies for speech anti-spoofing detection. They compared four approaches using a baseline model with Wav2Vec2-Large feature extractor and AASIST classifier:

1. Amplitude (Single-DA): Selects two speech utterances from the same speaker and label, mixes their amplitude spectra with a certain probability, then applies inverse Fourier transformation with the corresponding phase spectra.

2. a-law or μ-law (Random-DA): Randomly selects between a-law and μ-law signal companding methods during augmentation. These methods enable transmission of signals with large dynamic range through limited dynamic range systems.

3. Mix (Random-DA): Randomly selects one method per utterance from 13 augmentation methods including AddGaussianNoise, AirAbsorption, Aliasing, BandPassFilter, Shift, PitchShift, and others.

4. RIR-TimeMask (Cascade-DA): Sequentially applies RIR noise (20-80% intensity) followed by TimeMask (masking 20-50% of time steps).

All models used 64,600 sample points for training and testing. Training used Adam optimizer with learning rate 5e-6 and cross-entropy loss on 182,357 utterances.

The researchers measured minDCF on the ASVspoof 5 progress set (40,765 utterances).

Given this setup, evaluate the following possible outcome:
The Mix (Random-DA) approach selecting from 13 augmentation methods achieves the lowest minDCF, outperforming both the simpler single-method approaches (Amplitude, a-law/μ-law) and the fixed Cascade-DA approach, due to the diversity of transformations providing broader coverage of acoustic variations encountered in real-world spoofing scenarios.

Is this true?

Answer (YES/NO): NO